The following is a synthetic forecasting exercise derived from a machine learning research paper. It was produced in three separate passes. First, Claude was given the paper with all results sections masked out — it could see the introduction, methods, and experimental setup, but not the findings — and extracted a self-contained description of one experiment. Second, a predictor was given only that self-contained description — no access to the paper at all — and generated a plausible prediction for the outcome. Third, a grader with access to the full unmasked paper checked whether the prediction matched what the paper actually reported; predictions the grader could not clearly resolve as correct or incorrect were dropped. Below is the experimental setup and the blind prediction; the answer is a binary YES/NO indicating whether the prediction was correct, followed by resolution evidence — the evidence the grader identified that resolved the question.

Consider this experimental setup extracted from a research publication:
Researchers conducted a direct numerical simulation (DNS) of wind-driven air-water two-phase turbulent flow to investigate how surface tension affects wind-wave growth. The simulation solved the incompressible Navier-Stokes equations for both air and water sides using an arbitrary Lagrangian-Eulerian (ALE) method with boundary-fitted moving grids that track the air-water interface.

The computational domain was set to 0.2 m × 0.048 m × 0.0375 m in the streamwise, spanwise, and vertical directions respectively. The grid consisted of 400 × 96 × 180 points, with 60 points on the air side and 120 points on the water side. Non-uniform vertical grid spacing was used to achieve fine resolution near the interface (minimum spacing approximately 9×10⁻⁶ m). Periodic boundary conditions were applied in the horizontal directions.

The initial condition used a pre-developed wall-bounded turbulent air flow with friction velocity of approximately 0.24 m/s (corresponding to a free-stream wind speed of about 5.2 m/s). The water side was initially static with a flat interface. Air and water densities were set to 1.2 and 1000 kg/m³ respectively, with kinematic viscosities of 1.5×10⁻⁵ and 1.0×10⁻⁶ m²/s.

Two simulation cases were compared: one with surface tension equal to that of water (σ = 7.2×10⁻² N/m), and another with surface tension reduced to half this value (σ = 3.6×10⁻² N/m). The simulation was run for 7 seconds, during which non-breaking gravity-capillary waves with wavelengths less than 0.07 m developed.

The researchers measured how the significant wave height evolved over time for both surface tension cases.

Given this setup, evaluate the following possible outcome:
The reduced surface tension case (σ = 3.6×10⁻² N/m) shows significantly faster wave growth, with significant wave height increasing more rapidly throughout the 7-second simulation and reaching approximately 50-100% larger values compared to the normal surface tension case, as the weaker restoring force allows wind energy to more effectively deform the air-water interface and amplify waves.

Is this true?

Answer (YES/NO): NO